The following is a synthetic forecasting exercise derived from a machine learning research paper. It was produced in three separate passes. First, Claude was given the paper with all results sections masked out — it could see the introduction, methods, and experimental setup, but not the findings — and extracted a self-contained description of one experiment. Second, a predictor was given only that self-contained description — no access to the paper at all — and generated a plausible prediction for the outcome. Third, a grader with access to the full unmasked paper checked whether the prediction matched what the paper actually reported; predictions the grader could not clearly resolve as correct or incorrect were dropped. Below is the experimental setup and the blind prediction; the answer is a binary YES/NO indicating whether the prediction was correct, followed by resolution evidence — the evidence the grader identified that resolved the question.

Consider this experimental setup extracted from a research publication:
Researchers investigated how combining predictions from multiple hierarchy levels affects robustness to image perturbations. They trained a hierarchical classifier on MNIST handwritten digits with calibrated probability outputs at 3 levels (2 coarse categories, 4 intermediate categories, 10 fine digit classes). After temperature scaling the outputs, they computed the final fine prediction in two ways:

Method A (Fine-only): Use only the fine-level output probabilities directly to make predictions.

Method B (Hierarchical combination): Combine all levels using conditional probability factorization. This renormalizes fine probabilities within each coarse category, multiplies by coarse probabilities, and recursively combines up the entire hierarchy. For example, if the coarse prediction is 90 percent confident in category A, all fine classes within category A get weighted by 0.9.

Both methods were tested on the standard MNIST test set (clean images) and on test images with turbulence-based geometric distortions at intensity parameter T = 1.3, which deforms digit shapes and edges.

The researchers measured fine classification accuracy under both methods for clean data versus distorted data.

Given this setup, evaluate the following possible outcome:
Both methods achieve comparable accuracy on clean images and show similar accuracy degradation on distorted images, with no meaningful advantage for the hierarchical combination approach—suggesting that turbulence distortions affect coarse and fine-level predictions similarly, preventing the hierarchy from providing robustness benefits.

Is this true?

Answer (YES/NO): NO